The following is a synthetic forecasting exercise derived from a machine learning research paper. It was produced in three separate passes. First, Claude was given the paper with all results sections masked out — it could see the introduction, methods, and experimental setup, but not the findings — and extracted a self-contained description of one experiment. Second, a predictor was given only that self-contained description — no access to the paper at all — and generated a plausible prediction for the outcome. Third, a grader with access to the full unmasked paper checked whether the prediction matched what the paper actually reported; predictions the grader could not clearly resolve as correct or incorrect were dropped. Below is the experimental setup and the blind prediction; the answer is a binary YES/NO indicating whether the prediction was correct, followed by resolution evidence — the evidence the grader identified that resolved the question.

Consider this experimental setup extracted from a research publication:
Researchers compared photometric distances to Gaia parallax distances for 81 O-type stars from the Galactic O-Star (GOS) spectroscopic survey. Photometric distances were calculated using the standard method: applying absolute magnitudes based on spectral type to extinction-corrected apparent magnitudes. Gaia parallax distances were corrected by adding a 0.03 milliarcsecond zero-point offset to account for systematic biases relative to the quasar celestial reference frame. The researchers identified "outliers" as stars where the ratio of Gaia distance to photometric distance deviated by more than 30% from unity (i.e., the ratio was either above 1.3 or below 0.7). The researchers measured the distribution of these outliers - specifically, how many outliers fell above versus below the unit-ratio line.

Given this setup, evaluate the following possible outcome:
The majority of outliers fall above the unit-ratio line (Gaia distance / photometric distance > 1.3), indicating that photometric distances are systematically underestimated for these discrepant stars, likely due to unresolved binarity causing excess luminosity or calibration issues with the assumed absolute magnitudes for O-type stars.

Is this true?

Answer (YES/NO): YES